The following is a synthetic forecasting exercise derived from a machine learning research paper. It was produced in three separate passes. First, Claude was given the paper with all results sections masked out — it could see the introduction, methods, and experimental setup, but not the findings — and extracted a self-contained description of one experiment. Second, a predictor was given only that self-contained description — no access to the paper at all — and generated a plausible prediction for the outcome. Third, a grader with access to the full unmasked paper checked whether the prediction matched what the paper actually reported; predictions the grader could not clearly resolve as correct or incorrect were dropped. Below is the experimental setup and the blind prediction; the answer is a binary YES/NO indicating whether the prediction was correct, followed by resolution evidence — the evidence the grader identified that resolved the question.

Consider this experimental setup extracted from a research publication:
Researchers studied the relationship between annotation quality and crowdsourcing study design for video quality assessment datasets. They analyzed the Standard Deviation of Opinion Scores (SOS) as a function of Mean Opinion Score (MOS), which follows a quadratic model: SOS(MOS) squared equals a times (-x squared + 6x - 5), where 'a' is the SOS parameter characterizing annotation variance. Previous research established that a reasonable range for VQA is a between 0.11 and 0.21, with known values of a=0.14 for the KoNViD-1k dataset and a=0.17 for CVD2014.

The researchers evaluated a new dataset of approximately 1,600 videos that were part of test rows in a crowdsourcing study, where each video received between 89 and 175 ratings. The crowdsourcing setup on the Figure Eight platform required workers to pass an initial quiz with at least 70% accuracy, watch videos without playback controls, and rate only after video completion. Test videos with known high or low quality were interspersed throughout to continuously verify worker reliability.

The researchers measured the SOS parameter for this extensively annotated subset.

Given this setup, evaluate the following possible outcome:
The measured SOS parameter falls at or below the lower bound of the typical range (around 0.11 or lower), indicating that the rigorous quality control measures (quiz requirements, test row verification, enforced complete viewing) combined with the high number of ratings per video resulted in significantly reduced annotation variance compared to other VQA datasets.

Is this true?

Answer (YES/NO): NO